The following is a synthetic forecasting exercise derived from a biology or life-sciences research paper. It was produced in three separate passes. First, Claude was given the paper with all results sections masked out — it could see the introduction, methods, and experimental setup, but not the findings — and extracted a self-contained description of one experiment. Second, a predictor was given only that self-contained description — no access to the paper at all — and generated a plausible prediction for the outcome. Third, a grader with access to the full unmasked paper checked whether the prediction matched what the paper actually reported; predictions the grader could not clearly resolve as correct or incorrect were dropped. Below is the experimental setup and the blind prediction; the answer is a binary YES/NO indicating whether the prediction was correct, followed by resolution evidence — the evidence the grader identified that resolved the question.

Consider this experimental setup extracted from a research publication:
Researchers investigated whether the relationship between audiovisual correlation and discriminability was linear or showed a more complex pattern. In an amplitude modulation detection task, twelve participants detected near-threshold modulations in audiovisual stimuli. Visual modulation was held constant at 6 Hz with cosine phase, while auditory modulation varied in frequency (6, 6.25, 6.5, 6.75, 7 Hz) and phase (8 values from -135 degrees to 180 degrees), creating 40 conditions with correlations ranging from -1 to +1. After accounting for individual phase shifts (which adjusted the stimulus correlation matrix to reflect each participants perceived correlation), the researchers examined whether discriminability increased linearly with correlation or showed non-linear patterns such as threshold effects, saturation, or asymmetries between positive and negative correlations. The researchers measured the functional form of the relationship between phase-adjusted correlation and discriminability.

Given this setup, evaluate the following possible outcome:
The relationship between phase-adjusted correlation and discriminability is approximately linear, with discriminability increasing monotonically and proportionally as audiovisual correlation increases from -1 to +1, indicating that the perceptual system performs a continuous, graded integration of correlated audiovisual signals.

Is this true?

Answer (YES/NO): YES